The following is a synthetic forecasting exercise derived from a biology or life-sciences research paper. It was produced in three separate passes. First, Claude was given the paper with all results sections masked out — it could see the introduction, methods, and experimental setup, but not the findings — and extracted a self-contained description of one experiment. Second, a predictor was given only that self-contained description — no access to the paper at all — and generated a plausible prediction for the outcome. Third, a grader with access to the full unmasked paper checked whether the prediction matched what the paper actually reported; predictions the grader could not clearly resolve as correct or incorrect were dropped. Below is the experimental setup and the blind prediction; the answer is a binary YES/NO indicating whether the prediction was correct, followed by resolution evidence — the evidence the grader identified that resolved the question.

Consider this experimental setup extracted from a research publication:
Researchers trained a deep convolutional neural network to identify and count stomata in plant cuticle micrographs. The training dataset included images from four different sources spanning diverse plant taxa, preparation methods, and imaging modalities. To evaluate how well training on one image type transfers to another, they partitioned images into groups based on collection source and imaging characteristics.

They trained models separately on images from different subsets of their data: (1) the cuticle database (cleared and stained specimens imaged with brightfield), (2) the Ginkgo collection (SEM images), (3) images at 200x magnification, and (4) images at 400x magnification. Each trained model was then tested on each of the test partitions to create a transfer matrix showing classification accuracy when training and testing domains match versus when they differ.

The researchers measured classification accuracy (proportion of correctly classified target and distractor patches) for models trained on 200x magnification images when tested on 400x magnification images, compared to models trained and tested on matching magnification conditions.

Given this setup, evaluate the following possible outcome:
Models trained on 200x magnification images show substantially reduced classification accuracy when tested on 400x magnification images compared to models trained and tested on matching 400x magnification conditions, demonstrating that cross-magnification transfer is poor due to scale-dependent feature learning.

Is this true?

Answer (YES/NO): YES